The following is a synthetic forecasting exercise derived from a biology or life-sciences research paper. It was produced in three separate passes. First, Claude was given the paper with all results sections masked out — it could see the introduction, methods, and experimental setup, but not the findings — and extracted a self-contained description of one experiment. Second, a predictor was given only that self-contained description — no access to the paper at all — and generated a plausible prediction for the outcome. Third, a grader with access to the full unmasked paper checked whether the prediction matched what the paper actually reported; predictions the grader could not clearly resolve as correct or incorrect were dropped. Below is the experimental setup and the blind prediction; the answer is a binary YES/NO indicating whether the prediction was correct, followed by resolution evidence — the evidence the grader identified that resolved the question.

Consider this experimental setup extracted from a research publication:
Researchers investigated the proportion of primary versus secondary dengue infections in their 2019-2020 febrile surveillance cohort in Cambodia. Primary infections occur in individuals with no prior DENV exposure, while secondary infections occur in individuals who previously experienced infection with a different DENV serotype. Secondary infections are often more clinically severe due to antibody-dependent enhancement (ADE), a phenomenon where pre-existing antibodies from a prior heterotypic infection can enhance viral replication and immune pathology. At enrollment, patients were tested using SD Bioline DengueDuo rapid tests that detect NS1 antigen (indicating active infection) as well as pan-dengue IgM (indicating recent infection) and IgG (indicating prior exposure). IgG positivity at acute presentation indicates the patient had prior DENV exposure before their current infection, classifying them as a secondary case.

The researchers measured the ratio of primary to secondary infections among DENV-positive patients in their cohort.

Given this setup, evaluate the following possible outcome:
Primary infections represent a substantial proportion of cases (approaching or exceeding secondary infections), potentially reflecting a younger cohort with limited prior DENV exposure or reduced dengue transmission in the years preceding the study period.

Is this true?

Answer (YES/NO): YES